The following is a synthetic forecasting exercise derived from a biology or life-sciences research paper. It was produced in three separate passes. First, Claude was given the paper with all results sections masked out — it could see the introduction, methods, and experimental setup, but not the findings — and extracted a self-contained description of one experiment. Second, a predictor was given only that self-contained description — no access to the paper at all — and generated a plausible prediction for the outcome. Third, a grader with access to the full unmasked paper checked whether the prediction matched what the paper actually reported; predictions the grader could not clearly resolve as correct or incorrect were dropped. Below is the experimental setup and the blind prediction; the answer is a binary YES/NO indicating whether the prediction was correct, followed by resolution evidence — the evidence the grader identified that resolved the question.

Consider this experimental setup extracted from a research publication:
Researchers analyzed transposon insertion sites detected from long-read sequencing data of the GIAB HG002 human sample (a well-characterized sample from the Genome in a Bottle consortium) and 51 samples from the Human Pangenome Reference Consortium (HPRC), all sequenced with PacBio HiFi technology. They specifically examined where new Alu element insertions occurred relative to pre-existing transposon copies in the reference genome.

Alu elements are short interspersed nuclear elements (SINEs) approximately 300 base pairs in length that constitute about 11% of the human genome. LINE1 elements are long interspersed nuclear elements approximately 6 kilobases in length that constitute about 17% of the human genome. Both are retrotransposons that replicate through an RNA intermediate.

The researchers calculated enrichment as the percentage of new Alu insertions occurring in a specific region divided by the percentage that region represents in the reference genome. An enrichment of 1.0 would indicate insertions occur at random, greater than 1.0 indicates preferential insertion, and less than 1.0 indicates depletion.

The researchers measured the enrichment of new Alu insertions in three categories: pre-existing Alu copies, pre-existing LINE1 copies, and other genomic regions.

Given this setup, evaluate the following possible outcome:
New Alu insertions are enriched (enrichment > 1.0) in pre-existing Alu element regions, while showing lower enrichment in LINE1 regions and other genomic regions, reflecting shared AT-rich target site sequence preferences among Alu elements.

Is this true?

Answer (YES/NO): YES